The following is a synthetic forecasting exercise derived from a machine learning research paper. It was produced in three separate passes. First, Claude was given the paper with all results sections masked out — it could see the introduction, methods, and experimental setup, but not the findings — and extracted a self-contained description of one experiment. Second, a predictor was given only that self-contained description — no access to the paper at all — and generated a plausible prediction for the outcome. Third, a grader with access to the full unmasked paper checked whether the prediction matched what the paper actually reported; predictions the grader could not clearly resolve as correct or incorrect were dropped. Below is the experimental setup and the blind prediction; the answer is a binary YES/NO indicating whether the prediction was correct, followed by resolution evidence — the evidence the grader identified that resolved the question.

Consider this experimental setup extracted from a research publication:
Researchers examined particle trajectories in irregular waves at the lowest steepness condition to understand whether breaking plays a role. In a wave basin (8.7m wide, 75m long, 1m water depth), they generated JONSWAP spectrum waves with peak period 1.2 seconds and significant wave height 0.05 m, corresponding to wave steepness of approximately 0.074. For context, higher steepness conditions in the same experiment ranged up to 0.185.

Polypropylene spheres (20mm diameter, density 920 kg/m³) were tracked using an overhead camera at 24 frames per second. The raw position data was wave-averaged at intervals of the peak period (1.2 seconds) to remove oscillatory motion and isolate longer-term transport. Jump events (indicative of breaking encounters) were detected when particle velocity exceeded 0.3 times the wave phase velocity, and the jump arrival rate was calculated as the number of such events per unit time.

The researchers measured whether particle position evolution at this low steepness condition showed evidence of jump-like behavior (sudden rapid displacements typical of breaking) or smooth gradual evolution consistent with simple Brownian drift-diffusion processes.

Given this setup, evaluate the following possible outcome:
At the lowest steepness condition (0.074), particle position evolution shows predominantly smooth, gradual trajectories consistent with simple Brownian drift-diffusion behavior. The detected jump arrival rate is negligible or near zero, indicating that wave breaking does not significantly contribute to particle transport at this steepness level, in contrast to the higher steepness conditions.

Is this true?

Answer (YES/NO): YES